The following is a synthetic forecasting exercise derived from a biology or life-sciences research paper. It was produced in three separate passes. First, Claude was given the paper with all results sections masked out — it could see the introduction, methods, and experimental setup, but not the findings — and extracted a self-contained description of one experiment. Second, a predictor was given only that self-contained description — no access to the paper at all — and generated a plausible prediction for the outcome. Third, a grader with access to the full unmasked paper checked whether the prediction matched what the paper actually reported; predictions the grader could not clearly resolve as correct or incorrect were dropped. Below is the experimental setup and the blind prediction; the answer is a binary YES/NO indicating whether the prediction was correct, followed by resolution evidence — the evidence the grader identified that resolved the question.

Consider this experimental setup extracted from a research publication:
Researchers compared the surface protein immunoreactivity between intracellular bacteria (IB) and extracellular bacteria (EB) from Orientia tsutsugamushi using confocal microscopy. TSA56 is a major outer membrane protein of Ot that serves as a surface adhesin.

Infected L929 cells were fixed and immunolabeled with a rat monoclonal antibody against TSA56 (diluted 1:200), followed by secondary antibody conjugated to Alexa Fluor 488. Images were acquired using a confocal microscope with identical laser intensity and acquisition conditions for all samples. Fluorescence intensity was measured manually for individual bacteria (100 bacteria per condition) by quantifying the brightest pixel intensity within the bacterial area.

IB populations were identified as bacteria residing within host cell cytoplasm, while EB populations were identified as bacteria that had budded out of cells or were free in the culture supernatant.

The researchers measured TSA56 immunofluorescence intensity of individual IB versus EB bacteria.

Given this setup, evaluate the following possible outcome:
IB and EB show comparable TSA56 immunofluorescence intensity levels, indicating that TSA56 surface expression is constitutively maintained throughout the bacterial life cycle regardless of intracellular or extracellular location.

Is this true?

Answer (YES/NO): YES